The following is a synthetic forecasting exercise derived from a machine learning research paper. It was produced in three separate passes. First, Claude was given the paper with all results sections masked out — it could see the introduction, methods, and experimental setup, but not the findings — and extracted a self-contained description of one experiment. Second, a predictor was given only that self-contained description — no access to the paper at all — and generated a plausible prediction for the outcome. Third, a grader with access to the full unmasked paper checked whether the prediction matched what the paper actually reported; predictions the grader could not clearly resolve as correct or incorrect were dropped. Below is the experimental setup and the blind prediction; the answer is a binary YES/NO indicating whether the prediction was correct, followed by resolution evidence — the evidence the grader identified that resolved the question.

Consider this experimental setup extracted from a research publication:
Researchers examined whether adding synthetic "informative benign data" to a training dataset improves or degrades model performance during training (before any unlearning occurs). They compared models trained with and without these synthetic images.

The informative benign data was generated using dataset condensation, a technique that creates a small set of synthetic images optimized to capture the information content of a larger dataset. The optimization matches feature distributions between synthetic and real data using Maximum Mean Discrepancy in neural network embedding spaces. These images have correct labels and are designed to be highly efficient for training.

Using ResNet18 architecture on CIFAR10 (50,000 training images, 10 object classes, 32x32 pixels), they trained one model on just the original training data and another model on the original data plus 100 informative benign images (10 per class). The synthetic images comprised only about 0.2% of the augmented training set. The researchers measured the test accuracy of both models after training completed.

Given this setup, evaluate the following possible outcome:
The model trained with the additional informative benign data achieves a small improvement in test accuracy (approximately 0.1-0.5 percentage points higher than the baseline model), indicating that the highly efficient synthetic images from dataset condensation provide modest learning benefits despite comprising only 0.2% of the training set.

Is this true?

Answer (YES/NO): NO